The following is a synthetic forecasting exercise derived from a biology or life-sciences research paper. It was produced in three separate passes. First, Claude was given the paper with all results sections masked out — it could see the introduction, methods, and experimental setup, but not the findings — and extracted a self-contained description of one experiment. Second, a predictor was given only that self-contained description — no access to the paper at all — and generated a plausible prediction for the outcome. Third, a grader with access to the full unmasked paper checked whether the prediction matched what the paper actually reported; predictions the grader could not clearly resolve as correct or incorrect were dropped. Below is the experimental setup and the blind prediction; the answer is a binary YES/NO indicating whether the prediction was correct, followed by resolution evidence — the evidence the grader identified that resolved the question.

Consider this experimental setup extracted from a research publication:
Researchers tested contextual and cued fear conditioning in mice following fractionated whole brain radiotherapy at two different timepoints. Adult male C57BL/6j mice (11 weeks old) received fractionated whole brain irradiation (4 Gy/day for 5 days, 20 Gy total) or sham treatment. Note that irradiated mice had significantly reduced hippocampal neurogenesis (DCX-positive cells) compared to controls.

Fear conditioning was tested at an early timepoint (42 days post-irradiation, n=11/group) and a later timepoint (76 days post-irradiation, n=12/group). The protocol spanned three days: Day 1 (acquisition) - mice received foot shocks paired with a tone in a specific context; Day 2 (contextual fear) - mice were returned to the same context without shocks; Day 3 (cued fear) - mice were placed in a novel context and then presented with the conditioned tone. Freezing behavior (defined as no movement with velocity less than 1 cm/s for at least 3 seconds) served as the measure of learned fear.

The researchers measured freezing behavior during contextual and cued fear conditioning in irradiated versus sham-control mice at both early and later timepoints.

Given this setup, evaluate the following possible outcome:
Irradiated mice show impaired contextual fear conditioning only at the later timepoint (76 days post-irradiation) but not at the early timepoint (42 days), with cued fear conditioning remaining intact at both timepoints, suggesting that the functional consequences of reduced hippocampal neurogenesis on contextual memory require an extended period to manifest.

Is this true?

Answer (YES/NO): NO